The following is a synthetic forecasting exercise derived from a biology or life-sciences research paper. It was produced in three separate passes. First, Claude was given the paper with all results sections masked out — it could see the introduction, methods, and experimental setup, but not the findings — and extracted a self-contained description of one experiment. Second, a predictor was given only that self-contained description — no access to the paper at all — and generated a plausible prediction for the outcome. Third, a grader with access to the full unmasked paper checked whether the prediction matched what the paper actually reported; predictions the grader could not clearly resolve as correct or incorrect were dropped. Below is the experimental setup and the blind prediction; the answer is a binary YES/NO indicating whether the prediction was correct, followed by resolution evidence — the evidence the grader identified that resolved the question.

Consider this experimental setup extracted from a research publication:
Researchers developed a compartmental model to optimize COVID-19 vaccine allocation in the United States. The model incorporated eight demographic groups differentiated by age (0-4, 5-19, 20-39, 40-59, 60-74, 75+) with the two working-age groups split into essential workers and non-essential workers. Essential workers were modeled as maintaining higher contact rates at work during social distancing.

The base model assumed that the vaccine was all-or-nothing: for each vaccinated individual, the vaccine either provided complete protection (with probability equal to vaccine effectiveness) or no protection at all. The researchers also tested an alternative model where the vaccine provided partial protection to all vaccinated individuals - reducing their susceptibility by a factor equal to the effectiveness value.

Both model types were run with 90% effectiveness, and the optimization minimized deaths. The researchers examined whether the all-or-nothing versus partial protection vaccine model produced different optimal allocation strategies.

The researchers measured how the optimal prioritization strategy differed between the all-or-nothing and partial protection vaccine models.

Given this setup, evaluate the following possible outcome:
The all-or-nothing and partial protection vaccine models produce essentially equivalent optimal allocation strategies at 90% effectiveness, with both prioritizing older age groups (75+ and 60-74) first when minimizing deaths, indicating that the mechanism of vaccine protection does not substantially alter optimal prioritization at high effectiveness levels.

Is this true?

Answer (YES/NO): NO